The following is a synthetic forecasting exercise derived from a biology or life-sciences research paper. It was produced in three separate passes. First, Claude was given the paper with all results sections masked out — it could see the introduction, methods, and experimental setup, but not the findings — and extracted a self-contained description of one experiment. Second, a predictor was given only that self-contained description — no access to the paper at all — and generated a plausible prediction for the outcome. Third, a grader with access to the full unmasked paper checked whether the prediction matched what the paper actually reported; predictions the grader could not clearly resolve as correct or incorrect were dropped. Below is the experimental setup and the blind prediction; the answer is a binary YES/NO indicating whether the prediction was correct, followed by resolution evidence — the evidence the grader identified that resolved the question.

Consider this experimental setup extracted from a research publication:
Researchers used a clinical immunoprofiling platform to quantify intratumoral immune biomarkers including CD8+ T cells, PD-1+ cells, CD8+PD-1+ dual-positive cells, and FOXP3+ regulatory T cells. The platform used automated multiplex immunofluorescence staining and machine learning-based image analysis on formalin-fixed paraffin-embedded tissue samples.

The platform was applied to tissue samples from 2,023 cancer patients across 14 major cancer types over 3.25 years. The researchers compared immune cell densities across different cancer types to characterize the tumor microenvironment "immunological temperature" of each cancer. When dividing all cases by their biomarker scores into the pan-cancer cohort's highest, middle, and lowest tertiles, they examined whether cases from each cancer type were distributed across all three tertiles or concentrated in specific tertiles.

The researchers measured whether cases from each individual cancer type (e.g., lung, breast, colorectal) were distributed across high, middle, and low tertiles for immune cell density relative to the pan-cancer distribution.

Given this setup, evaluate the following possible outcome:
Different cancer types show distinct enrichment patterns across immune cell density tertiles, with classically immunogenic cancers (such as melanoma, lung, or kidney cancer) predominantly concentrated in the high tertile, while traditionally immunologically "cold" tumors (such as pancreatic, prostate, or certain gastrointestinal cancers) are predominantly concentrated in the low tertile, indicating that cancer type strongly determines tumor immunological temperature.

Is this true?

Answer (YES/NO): NO